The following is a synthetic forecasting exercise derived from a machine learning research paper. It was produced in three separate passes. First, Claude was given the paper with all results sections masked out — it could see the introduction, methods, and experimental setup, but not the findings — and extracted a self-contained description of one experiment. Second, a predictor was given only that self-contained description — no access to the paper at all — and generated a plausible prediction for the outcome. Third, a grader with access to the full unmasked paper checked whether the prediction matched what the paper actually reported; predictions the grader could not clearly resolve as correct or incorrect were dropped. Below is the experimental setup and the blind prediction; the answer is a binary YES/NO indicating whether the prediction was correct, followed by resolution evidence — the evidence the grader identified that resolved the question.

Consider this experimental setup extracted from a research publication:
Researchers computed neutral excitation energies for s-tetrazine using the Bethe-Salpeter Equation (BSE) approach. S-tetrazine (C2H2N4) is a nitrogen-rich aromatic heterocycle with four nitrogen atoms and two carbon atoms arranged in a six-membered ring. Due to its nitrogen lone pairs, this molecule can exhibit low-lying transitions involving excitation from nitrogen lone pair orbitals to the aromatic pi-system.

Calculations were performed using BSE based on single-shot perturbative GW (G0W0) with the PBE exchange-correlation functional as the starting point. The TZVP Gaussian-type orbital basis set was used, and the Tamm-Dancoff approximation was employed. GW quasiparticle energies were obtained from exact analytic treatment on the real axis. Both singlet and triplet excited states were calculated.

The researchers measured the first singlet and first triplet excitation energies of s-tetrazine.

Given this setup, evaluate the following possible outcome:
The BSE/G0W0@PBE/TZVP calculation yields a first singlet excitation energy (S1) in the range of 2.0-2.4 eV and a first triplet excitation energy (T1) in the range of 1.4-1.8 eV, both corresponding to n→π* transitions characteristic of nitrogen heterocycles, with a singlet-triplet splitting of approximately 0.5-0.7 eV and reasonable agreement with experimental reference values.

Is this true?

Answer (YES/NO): NO